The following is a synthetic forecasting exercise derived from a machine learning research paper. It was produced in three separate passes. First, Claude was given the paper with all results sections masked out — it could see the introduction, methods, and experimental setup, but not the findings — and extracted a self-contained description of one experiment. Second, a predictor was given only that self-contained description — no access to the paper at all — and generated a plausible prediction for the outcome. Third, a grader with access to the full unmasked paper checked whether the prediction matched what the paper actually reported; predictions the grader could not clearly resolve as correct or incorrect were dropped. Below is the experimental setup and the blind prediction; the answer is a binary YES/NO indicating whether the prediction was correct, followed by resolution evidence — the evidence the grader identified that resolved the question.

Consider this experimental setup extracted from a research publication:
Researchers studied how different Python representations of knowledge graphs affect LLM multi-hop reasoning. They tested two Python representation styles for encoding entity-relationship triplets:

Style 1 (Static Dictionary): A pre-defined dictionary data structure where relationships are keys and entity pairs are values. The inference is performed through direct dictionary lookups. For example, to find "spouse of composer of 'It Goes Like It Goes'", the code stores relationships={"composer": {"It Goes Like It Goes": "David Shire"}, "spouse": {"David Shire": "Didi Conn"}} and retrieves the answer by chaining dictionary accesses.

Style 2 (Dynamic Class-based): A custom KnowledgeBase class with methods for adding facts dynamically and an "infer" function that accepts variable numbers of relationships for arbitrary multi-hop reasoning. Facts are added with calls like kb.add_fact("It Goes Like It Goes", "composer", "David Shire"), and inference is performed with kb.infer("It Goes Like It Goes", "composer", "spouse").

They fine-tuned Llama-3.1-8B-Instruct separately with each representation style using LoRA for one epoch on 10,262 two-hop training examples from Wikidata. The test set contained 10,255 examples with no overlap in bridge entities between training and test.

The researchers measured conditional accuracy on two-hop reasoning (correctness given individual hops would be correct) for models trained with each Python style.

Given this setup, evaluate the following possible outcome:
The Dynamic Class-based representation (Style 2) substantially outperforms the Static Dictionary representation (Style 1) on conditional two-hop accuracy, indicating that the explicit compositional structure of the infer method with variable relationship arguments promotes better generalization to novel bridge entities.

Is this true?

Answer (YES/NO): NO